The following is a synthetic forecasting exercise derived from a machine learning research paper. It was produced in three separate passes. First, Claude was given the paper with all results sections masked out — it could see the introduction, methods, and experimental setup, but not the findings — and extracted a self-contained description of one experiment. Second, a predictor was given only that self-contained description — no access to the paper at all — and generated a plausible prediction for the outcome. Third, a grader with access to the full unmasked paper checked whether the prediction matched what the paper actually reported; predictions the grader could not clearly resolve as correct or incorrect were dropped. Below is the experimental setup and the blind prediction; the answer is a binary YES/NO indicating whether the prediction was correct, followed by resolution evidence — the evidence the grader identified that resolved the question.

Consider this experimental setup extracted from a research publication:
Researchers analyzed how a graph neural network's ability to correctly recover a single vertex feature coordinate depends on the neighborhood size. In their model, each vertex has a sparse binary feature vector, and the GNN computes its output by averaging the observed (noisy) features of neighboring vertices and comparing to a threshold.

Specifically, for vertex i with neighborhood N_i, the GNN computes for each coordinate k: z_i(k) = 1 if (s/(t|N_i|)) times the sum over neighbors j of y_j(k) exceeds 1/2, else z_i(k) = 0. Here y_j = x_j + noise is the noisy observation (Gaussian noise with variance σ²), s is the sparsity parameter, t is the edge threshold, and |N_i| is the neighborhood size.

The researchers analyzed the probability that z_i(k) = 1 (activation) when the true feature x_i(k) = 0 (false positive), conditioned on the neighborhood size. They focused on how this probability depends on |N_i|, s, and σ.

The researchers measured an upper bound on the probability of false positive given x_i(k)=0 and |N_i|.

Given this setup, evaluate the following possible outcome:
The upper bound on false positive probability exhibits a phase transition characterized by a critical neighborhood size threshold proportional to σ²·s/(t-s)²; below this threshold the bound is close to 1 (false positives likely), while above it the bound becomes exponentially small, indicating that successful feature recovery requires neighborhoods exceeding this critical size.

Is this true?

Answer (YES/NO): NO